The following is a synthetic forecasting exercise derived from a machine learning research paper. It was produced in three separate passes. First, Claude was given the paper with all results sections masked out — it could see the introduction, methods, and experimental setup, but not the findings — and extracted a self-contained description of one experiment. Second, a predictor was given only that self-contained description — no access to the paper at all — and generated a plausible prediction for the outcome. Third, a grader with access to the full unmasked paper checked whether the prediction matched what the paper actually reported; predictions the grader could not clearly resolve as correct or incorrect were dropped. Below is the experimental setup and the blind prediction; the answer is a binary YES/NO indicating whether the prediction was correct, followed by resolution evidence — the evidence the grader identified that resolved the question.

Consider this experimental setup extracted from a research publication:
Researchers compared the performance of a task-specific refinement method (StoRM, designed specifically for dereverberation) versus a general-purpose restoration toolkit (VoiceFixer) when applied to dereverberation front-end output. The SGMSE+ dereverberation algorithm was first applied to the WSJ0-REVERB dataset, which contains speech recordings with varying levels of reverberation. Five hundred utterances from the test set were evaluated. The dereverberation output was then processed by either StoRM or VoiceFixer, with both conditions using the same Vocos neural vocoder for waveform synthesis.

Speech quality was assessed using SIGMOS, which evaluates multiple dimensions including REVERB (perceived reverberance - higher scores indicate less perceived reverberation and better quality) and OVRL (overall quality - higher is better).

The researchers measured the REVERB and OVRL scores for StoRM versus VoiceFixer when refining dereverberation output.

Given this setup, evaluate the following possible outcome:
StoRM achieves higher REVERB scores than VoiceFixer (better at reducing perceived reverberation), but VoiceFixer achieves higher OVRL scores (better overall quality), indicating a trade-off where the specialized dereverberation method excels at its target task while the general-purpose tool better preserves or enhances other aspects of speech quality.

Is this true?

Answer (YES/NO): NO